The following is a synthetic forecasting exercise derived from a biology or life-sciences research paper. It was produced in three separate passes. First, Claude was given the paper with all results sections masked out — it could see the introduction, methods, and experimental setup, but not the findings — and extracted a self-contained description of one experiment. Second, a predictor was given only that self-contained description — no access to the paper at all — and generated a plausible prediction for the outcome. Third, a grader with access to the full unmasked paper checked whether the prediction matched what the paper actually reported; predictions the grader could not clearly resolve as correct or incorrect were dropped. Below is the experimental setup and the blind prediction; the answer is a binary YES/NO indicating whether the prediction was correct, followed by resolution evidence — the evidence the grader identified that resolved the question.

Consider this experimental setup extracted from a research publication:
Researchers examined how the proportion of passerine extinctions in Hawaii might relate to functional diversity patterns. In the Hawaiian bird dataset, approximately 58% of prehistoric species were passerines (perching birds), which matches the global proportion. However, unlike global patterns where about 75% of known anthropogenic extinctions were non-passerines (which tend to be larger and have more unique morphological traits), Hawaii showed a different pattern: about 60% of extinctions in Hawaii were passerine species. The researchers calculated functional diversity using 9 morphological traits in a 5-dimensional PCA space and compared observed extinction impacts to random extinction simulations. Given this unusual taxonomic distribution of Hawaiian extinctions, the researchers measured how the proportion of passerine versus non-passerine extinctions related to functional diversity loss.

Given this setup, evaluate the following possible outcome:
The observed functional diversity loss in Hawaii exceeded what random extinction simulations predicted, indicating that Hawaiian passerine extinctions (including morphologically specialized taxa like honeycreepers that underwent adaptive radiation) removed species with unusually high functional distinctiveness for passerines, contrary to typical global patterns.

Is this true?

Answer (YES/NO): NO